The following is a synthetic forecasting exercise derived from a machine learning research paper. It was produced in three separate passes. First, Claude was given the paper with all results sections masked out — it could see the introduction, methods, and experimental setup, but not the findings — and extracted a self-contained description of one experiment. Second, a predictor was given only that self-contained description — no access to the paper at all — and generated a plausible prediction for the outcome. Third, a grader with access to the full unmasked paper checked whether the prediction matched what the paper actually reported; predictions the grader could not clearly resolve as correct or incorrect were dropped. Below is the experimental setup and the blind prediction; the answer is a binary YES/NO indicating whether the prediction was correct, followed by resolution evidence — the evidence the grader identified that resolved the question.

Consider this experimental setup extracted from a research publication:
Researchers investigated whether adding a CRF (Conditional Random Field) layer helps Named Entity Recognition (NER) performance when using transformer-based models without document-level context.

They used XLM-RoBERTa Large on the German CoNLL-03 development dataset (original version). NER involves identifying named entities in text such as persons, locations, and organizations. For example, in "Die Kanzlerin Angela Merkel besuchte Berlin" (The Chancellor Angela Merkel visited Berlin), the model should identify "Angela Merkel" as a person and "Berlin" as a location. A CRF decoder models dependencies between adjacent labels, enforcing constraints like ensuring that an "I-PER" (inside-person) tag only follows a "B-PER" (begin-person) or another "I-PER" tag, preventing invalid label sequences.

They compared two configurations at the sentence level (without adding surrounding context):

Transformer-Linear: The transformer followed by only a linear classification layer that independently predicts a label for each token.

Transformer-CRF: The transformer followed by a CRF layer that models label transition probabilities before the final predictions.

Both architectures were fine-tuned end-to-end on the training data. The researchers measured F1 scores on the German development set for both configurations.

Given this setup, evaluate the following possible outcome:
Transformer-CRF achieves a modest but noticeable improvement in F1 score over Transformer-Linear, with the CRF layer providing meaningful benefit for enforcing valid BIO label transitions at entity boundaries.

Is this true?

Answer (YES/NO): NO